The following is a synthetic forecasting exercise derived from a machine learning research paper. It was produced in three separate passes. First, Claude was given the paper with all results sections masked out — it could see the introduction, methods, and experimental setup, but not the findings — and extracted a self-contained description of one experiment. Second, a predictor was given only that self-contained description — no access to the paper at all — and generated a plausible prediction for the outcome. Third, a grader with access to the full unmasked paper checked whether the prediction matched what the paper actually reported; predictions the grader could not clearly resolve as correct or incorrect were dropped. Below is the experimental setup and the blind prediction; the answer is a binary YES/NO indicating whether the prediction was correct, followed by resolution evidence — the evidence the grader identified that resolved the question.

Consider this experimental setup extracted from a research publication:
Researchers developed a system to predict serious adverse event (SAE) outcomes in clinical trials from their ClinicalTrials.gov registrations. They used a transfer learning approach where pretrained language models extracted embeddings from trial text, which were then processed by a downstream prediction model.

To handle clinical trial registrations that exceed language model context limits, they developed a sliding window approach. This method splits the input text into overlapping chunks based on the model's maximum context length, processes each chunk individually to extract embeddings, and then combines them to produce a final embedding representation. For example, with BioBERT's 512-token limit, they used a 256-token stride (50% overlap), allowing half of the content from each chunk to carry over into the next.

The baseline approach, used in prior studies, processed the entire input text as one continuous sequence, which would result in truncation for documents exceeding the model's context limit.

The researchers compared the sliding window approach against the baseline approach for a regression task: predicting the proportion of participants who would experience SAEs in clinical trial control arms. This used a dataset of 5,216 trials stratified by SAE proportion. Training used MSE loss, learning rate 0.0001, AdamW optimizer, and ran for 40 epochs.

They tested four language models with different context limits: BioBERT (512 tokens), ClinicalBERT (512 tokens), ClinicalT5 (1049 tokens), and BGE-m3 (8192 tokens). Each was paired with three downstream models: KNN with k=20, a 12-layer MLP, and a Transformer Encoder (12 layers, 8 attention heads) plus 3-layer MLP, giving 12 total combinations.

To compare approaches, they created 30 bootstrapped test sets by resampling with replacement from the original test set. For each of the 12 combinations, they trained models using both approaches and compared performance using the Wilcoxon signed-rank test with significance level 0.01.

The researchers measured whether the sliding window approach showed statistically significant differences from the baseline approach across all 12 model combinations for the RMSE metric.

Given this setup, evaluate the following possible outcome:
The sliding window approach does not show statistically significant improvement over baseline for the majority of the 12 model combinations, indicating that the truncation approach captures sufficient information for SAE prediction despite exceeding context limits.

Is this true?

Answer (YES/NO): NO